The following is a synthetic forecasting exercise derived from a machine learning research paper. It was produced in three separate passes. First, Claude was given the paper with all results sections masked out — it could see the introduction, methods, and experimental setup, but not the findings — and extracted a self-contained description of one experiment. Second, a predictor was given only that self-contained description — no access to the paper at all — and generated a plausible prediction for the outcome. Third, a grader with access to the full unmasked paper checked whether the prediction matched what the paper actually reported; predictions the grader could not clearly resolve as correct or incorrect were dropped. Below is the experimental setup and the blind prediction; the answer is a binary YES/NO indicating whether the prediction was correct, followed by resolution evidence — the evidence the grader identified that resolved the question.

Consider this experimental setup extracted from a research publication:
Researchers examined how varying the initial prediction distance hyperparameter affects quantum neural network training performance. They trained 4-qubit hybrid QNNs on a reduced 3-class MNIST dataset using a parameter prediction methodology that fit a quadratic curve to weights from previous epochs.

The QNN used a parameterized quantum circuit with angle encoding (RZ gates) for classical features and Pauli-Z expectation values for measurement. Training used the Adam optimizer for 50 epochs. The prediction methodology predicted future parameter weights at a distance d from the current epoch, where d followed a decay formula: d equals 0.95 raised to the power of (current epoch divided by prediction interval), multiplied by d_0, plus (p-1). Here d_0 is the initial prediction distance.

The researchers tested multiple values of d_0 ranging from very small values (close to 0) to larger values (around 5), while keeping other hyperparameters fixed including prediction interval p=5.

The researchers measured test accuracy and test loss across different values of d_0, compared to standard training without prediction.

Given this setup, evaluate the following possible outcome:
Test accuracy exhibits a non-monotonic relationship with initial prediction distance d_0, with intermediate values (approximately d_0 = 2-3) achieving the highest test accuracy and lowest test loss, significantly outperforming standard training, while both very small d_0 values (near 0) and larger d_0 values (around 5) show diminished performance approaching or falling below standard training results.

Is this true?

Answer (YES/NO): NO